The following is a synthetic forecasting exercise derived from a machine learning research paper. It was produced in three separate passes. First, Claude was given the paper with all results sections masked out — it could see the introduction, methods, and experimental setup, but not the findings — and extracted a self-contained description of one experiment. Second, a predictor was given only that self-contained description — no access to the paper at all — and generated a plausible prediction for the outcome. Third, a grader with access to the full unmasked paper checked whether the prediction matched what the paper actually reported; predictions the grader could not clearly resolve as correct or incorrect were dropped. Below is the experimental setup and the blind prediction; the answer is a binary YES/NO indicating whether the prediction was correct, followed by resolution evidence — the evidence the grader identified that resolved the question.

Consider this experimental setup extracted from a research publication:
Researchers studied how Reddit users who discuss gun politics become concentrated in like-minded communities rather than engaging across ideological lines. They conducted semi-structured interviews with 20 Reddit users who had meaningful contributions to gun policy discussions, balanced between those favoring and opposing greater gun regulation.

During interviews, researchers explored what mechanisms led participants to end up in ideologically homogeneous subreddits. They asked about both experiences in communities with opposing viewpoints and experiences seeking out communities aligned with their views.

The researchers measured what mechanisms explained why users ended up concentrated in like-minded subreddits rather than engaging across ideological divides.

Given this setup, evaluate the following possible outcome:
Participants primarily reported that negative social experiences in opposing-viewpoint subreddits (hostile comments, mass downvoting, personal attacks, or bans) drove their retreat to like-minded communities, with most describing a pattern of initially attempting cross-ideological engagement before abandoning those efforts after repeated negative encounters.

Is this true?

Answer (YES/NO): NO